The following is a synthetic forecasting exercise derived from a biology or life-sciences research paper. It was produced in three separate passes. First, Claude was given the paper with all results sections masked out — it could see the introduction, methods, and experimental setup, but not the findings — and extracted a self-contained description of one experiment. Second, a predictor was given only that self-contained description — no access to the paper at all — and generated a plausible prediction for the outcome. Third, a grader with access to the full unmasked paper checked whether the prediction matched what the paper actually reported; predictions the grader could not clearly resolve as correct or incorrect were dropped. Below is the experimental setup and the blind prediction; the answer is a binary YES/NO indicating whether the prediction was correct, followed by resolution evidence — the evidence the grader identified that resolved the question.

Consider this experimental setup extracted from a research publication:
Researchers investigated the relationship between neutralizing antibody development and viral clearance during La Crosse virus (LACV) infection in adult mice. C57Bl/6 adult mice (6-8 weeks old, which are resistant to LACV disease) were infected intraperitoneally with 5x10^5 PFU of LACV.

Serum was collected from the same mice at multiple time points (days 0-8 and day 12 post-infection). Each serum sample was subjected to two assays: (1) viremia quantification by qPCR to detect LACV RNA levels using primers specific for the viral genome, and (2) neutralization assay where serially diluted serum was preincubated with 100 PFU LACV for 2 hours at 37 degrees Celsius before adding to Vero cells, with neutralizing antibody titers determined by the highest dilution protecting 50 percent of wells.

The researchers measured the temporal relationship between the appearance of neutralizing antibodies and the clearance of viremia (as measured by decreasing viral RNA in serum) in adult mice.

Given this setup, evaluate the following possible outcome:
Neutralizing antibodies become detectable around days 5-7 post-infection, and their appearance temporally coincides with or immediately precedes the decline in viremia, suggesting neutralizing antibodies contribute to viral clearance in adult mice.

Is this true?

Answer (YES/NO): NO